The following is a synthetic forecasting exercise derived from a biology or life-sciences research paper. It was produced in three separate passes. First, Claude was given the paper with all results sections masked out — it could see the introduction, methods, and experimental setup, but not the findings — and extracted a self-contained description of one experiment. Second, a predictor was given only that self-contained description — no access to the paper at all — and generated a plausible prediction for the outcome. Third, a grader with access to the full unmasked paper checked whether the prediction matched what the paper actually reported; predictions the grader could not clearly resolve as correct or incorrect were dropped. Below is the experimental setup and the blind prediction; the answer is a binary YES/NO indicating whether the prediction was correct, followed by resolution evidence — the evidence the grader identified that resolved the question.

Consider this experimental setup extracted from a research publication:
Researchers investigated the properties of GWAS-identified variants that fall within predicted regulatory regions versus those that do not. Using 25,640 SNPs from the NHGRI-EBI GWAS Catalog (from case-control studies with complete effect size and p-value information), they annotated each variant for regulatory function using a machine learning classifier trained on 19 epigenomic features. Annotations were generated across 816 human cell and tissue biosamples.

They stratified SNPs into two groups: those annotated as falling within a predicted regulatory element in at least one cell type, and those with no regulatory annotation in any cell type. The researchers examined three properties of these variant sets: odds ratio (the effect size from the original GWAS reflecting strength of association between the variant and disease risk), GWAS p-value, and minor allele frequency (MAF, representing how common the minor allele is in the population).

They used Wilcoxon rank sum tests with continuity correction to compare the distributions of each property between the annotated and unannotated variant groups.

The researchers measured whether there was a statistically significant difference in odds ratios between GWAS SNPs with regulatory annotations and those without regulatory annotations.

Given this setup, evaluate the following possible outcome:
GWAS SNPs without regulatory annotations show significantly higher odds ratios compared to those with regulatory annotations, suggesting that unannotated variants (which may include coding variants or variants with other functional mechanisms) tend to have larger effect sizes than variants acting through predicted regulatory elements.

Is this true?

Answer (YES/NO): NO